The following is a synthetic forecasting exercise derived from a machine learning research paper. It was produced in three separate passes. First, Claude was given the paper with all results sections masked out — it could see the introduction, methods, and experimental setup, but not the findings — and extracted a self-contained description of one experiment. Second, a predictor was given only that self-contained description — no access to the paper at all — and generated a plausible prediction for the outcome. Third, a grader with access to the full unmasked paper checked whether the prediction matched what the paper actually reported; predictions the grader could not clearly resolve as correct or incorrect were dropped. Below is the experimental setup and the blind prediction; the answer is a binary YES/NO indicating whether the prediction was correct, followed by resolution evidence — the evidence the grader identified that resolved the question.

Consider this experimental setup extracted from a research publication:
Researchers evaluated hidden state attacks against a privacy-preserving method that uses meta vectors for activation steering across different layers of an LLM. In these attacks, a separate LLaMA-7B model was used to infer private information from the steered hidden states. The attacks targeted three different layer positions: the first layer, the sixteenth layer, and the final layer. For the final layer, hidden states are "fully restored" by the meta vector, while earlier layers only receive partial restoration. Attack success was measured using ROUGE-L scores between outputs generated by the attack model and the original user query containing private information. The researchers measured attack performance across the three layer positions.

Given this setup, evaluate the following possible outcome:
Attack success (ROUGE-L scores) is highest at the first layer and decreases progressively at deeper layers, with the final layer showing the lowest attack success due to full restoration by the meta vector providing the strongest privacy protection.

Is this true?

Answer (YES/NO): NO